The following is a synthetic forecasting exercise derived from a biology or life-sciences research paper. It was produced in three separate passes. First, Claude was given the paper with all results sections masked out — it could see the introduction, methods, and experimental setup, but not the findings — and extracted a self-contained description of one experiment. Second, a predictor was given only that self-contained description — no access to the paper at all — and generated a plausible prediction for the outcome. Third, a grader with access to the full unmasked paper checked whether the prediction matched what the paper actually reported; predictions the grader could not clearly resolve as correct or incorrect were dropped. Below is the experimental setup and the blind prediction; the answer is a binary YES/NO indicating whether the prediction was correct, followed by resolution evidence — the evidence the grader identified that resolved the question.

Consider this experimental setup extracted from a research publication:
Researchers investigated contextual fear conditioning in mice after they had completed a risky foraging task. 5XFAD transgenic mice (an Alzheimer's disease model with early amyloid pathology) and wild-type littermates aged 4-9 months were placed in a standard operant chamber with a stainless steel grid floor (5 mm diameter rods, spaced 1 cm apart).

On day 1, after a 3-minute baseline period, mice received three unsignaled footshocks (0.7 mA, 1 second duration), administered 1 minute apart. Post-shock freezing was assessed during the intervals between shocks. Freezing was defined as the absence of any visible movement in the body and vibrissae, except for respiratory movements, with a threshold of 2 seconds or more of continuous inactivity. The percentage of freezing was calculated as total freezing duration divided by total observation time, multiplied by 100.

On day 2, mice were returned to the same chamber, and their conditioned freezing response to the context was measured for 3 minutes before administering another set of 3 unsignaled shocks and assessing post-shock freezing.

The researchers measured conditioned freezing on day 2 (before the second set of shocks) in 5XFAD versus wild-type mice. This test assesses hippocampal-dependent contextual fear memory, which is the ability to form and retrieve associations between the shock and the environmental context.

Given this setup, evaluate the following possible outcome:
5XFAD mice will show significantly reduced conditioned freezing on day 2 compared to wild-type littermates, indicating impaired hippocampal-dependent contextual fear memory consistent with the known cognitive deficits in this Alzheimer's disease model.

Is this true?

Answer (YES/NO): NO